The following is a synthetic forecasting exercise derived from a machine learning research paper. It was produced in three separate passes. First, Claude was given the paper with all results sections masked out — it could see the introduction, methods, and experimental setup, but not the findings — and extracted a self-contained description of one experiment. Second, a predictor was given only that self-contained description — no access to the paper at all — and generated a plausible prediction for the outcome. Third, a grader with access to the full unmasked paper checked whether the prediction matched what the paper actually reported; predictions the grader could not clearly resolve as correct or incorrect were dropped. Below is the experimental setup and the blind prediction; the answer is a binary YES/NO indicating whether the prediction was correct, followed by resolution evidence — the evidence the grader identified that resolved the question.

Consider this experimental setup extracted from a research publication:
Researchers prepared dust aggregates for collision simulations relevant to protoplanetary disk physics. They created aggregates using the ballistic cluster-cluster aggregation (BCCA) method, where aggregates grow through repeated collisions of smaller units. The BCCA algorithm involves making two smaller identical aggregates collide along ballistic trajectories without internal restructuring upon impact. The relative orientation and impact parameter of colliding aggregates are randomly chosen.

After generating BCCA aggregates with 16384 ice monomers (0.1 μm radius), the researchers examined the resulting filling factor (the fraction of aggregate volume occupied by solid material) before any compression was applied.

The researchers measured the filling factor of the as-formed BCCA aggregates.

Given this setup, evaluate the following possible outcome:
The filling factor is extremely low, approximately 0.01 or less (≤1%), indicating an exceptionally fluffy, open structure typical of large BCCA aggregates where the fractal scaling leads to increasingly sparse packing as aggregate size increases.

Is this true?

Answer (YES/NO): NO